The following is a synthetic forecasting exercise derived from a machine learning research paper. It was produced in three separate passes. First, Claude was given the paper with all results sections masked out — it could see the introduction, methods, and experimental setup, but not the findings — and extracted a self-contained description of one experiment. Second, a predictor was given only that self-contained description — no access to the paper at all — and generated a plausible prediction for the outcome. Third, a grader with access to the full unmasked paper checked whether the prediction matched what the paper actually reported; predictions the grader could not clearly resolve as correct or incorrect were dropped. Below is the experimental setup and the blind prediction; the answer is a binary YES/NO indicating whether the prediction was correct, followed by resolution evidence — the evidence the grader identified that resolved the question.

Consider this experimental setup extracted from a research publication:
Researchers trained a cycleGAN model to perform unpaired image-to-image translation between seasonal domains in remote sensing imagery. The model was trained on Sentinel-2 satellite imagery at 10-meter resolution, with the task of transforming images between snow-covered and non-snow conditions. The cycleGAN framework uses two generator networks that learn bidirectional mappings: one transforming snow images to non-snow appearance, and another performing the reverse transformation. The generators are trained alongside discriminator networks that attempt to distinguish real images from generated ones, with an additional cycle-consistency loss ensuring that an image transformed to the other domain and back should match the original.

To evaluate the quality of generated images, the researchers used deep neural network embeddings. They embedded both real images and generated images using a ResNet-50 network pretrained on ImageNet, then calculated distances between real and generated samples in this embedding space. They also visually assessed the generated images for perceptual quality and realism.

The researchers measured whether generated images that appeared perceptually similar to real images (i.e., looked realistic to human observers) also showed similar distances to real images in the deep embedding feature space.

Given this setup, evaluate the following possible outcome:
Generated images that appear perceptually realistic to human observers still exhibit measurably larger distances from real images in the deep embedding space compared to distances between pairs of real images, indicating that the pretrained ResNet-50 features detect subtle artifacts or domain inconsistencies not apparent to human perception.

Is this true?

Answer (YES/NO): YES